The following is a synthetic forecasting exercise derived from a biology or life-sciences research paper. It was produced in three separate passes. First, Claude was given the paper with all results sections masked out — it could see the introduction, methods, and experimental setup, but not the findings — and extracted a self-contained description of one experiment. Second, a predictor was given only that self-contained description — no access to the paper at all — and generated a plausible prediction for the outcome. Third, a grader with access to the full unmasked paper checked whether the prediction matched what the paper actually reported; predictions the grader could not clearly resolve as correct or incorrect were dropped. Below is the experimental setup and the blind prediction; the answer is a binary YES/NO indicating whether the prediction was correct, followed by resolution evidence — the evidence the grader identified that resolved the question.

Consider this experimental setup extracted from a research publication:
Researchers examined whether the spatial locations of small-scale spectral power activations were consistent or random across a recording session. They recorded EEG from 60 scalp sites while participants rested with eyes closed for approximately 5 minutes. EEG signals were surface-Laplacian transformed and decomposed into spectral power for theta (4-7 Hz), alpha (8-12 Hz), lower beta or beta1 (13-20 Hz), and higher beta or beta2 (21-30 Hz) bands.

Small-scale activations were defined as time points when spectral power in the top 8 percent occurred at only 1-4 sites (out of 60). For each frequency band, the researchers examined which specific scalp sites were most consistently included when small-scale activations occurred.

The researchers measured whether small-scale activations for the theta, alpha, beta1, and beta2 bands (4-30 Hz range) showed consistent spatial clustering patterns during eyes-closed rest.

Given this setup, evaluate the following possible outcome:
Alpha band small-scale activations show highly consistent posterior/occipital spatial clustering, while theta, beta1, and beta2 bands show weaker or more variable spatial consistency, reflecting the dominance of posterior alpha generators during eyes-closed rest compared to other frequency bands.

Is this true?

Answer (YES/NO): NO